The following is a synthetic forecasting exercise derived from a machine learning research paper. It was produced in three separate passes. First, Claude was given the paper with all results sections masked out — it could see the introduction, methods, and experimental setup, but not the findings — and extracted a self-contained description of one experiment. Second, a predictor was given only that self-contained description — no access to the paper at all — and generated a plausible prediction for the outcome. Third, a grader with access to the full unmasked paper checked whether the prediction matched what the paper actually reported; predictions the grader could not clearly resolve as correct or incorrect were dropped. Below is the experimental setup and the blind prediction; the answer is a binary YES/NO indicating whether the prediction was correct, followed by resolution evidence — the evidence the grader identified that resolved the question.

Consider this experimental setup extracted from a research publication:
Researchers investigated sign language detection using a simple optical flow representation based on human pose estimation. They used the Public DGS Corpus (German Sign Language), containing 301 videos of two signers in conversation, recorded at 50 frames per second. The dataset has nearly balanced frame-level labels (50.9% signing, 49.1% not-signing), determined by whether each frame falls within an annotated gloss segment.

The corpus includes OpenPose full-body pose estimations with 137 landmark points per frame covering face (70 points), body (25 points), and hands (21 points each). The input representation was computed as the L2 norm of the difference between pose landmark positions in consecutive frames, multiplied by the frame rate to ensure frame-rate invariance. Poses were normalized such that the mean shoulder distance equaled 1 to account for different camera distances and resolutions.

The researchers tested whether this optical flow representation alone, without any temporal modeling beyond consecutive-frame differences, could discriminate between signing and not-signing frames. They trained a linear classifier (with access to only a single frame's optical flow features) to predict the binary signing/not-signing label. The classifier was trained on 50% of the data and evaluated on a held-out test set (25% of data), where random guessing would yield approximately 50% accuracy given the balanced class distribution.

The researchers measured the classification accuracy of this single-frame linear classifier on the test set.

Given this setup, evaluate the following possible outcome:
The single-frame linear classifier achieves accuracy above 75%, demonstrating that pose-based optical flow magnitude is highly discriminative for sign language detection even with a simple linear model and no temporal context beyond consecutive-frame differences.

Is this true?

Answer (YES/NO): YES